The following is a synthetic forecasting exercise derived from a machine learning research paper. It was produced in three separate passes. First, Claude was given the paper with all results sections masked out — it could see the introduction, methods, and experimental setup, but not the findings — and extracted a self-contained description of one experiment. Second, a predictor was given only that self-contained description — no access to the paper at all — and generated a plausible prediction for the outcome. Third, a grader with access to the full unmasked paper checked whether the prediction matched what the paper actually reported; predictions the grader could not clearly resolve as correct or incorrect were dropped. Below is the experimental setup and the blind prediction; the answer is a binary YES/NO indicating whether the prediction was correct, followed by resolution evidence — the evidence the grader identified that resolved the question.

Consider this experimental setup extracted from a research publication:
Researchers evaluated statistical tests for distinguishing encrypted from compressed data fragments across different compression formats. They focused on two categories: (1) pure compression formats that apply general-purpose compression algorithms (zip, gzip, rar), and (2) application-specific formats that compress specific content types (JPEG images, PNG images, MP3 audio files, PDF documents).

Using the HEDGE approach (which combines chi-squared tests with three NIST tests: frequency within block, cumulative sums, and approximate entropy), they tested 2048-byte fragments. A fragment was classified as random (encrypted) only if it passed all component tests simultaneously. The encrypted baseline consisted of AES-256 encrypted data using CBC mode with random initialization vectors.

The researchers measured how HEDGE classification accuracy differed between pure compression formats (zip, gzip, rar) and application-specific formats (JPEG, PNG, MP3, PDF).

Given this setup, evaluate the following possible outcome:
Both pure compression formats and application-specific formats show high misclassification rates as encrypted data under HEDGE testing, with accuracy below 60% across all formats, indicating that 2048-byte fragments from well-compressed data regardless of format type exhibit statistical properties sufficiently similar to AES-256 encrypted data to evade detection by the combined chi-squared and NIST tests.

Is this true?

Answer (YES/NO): NO